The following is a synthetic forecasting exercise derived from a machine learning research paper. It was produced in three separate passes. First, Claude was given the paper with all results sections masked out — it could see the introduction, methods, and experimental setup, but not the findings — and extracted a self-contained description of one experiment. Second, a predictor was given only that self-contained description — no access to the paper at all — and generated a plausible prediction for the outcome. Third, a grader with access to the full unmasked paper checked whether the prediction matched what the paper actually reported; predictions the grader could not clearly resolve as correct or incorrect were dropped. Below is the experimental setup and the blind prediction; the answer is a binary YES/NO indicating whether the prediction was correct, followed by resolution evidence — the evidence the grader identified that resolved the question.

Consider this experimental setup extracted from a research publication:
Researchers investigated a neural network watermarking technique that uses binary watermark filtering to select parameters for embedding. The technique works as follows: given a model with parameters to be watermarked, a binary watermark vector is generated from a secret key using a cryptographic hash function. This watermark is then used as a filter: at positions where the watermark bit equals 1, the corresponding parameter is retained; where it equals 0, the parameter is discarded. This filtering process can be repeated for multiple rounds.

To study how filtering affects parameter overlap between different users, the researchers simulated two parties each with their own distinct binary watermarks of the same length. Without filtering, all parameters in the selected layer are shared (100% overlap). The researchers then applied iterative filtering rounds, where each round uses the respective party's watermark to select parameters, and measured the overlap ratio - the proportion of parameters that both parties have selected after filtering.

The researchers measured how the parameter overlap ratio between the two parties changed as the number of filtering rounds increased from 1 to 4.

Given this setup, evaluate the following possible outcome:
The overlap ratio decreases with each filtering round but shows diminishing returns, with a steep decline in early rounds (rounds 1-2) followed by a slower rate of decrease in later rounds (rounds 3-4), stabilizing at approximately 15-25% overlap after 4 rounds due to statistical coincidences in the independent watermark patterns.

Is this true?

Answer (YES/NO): NO